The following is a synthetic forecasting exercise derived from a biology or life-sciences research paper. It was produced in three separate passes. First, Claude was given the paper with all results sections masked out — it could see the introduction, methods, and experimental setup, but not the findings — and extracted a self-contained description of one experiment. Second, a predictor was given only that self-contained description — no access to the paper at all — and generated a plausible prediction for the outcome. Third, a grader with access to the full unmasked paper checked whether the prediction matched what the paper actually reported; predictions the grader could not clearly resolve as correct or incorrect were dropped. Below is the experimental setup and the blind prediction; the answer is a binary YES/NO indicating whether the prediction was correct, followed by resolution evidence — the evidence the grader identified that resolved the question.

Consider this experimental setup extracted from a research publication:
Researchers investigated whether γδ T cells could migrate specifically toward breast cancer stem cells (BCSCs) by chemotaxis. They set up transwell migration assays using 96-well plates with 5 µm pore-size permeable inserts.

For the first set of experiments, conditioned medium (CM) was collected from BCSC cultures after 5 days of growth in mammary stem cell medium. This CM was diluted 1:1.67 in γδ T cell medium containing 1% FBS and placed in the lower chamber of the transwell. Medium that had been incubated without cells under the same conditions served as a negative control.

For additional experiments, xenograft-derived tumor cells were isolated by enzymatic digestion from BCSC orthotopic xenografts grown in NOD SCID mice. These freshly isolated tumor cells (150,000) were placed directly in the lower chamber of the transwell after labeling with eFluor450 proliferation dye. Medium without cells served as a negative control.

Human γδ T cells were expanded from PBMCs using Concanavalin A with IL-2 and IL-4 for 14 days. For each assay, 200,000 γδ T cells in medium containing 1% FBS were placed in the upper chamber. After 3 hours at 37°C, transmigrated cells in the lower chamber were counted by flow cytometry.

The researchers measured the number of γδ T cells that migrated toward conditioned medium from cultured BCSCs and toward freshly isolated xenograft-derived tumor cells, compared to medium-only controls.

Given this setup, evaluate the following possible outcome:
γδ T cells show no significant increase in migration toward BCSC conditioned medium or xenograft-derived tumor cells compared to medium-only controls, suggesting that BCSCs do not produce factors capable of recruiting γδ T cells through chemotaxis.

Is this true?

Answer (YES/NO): NO